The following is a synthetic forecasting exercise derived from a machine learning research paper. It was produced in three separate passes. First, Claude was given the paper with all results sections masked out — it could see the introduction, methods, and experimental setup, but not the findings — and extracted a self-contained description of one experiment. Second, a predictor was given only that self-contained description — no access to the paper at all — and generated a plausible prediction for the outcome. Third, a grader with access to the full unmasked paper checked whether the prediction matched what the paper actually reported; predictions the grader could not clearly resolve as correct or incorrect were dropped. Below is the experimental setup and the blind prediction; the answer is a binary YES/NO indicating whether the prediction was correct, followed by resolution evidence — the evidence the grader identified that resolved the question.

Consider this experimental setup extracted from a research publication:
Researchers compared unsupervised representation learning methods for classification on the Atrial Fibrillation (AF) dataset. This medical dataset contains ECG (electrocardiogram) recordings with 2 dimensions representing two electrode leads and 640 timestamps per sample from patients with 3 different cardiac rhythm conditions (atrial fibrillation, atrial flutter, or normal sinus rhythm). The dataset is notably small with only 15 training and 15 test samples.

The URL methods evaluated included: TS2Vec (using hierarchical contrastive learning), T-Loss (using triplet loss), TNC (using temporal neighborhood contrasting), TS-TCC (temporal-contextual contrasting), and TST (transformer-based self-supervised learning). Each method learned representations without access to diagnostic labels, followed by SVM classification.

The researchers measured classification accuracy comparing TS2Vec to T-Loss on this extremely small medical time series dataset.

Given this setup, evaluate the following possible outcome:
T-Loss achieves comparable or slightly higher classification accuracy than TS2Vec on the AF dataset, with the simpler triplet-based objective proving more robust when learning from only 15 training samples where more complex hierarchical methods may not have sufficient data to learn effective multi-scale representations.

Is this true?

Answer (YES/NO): NO